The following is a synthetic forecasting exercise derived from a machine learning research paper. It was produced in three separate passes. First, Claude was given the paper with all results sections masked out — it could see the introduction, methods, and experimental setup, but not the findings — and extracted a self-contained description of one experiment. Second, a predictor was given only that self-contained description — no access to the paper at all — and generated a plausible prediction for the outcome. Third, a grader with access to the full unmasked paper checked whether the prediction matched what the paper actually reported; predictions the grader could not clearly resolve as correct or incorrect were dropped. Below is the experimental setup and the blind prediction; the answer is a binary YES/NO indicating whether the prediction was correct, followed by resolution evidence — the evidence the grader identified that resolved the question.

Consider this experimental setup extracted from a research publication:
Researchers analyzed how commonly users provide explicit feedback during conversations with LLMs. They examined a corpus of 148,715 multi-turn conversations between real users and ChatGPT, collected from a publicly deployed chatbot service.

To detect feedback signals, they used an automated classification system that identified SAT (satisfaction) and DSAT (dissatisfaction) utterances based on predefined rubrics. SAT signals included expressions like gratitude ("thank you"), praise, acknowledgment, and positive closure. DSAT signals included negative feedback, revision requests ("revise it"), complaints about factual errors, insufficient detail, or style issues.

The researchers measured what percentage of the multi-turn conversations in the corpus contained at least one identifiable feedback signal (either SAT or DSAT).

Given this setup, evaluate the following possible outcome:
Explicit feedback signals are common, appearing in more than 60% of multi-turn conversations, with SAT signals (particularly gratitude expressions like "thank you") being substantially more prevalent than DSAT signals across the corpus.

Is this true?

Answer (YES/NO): NO